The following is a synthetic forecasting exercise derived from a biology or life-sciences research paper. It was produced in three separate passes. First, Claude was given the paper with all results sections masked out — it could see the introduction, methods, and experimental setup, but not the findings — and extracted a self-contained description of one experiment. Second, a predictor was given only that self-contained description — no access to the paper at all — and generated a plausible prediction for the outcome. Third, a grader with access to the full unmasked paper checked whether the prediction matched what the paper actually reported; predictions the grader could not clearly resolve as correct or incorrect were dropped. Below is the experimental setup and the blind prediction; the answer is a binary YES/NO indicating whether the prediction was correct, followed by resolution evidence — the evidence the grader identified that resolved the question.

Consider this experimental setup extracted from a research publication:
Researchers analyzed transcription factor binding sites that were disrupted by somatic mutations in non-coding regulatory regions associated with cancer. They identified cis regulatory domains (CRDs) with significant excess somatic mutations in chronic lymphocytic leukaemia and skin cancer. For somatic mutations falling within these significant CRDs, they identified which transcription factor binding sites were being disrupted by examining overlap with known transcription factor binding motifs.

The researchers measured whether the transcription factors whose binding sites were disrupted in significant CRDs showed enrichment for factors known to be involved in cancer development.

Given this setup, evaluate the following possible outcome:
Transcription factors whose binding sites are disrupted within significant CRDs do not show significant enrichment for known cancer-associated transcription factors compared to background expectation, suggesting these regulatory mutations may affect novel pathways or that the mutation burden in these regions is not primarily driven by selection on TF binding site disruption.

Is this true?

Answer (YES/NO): NO